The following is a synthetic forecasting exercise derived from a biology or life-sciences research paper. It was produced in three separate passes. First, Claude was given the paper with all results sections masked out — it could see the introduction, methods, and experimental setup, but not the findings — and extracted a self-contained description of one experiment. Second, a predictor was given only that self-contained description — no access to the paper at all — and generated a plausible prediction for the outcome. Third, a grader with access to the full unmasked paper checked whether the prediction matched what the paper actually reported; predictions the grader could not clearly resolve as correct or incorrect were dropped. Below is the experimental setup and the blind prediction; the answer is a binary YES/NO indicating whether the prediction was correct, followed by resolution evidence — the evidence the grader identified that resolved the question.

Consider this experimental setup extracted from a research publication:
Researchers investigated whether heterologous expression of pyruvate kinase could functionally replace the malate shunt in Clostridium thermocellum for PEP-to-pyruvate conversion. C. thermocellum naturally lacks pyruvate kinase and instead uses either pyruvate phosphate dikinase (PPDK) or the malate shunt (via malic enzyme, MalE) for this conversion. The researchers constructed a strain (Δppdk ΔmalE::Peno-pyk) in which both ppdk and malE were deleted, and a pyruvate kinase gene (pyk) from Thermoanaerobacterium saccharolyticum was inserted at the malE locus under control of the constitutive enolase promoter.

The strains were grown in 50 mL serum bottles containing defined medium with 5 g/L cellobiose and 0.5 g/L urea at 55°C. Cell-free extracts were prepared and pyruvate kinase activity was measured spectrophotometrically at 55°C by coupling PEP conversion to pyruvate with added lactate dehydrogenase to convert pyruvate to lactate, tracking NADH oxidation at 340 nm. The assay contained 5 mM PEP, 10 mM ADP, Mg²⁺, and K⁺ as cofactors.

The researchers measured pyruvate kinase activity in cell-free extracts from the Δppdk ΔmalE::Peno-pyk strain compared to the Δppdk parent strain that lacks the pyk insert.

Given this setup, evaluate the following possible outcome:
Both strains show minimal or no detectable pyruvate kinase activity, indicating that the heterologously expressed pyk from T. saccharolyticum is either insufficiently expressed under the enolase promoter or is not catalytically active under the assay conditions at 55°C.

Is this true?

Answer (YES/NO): NO